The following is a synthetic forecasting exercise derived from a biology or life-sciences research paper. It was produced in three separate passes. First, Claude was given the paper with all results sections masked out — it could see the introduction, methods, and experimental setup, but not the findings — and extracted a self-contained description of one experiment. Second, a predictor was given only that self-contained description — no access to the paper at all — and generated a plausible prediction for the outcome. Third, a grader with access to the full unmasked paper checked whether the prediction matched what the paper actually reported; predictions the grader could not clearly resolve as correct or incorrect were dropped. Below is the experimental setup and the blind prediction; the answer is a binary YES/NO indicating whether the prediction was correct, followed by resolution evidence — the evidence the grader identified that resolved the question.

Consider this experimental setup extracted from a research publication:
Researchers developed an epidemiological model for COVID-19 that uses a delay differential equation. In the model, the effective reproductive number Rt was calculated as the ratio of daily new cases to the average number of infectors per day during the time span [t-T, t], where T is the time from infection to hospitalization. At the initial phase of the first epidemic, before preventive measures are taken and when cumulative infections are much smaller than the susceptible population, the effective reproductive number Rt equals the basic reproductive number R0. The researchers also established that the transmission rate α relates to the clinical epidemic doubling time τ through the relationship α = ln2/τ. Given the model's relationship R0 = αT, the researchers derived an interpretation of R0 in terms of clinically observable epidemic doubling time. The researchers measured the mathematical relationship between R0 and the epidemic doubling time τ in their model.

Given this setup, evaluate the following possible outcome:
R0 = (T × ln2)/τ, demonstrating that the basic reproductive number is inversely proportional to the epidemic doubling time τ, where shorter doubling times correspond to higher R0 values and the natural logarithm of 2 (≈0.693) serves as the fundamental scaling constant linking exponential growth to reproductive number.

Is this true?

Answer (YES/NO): YES